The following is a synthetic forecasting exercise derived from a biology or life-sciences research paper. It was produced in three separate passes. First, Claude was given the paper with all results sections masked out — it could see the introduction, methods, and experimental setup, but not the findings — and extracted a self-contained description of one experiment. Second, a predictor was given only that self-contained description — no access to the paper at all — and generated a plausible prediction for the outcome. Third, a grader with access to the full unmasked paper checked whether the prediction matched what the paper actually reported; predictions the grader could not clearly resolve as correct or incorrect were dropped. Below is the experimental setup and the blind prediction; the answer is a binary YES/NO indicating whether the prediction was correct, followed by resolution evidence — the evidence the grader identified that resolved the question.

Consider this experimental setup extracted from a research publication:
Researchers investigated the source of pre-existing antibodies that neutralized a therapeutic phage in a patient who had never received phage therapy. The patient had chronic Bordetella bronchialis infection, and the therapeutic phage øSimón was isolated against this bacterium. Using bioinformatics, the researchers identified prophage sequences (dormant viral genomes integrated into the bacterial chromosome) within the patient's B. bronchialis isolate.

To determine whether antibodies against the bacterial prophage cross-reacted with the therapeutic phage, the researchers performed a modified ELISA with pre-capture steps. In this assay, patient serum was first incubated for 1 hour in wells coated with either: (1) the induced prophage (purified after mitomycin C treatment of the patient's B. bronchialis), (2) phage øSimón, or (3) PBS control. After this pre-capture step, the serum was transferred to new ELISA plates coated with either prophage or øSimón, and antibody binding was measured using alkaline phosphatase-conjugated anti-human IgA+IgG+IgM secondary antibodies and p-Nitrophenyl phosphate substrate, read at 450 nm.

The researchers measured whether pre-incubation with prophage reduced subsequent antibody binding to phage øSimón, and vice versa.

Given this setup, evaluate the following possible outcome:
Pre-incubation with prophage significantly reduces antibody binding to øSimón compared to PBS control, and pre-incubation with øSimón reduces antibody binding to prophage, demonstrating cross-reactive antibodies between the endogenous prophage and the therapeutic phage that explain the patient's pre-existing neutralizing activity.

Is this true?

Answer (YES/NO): NO